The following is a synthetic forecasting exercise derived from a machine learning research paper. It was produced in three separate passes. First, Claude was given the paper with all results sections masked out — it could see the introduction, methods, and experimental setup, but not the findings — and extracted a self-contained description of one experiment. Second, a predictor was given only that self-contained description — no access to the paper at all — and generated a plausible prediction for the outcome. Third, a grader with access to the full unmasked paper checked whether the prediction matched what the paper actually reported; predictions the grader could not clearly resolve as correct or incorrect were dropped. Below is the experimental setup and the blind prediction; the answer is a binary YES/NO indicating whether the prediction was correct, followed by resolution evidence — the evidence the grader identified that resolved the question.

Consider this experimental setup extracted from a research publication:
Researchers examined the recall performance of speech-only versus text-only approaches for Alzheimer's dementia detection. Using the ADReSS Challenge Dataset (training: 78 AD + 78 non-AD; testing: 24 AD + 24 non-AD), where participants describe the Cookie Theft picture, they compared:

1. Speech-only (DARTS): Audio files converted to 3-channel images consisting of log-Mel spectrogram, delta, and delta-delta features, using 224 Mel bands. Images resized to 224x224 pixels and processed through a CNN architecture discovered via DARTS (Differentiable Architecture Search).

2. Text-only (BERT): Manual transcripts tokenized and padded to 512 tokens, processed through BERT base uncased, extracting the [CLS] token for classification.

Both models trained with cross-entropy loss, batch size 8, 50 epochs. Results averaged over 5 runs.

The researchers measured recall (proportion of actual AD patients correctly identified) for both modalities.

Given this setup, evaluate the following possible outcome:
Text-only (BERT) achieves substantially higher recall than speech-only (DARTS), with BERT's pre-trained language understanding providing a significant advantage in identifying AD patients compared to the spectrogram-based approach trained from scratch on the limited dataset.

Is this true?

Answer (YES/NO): NO